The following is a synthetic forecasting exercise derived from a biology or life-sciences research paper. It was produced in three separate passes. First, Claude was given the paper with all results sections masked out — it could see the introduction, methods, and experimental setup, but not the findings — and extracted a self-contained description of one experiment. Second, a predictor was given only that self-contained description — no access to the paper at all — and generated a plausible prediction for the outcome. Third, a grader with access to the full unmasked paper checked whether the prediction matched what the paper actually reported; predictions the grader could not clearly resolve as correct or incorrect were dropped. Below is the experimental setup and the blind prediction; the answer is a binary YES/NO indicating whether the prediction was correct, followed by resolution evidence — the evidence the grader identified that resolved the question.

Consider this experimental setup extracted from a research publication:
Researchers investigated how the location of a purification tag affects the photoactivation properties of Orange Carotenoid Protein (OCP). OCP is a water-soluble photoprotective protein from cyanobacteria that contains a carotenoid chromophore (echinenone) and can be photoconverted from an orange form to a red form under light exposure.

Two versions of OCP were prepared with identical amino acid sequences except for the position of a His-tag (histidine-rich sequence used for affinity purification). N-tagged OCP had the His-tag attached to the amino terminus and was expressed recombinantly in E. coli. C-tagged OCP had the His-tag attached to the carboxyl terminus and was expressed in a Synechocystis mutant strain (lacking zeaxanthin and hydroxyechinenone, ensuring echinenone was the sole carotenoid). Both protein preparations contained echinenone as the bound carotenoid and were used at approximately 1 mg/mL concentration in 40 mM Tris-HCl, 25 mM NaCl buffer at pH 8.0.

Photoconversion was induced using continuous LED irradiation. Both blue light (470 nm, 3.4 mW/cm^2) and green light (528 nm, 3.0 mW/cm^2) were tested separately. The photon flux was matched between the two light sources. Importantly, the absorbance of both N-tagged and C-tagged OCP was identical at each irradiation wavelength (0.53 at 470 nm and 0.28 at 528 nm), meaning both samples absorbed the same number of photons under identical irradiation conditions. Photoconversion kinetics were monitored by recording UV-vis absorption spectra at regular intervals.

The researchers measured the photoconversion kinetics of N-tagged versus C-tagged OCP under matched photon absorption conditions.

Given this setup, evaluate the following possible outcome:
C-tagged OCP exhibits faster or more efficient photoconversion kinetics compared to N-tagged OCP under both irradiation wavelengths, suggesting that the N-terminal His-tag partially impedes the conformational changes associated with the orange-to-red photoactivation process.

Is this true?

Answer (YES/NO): NO